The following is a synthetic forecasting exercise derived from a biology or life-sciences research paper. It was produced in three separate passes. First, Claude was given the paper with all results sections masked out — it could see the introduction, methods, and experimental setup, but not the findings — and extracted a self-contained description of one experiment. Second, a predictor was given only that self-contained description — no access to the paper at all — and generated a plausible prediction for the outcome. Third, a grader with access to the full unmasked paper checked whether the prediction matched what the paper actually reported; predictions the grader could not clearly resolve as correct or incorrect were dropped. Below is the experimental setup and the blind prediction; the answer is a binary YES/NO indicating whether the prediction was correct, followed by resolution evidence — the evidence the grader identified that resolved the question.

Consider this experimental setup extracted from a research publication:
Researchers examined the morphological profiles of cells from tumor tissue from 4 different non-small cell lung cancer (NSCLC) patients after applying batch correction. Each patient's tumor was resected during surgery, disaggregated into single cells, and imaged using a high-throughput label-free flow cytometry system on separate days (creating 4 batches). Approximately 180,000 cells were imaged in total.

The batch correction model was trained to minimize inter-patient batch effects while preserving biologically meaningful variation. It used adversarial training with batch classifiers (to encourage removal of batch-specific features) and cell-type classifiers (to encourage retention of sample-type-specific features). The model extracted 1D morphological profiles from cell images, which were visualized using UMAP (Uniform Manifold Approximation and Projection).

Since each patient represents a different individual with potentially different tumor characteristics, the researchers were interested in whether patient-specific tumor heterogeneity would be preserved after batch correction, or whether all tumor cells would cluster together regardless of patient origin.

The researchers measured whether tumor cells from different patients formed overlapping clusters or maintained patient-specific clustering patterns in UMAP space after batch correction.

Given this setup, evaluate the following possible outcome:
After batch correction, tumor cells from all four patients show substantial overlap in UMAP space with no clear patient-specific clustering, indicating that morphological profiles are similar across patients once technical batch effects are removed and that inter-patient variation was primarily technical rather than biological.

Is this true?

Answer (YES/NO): NO